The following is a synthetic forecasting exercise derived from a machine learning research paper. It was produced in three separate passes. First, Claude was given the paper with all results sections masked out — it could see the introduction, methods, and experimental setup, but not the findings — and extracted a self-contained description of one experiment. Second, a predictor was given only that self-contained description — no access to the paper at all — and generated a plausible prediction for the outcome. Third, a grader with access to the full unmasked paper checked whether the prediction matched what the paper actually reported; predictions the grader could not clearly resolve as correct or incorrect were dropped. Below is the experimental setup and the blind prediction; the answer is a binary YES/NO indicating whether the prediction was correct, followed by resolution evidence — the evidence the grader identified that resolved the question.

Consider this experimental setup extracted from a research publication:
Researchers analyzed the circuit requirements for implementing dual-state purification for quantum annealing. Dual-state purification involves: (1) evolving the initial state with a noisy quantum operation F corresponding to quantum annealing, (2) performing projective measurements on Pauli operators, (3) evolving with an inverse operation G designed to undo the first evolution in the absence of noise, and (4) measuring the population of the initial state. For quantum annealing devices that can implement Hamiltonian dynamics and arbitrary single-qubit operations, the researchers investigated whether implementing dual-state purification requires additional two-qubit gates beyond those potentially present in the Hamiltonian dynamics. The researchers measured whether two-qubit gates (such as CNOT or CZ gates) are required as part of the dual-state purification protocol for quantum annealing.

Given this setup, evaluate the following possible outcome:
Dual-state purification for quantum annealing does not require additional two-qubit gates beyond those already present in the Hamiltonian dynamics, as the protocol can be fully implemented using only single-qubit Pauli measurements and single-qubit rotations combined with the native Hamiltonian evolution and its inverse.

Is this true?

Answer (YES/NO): YES